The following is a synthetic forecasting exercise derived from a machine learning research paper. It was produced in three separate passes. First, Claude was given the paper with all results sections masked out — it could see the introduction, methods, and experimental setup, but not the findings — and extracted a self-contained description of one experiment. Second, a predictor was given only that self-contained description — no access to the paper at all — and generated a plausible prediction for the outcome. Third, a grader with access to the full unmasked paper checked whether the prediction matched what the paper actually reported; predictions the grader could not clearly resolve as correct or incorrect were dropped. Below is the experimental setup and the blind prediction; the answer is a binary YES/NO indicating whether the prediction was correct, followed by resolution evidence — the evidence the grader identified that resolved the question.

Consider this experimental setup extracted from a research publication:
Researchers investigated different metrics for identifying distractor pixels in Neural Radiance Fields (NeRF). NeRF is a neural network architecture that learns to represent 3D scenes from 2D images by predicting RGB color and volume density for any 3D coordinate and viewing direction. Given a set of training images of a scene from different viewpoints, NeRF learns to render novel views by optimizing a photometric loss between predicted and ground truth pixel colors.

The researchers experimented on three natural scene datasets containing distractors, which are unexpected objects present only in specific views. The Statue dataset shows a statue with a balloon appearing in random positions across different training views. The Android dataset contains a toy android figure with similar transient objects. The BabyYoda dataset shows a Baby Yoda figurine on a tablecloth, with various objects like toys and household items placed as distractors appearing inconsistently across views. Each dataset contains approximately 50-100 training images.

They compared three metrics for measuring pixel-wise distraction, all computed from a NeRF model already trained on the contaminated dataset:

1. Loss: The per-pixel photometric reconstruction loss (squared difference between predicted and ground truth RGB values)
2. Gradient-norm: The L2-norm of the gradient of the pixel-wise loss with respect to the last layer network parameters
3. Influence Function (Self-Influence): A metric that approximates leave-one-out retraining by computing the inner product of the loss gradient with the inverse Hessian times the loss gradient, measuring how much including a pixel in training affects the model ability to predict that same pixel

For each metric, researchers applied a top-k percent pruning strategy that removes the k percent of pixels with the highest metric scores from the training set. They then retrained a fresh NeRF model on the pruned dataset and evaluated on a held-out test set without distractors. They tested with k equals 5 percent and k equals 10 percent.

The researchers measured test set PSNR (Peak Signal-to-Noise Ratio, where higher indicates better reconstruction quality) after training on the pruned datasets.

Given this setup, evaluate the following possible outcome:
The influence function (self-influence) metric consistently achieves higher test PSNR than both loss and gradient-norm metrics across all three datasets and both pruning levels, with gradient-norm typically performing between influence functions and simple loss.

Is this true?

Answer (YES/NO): NO